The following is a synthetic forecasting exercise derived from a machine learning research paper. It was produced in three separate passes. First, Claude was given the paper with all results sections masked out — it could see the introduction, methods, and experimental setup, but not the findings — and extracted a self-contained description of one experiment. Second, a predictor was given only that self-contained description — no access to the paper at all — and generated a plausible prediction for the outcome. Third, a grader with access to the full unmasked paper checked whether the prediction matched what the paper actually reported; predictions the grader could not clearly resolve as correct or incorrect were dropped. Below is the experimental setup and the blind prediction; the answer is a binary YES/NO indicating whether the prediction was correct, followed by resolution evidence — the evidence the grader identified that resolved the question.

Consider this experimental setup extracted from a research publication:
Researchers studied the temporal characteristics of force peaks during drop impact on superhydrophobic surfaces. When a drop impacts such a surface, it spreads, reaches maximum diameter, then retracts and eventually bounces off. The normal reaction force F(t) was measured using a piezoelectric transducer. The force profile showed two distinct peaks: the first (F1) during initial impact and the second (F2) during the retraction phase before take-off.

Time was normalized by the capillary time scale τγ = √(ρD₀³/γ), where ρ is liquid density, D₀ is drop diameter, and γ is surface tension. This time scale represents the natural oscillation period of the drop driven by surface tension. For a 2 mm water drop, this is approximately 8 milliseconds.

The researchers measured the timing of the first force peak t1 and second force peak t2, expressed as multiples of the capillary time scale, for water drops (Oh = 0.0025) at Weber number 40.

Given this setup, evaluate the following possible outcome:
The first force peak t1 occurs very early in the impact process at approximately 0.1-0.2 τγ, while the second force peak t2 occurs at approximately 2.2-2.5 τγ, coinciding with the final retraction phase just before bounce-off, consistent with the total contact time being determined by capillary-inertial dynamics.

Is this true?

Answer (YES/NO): NO